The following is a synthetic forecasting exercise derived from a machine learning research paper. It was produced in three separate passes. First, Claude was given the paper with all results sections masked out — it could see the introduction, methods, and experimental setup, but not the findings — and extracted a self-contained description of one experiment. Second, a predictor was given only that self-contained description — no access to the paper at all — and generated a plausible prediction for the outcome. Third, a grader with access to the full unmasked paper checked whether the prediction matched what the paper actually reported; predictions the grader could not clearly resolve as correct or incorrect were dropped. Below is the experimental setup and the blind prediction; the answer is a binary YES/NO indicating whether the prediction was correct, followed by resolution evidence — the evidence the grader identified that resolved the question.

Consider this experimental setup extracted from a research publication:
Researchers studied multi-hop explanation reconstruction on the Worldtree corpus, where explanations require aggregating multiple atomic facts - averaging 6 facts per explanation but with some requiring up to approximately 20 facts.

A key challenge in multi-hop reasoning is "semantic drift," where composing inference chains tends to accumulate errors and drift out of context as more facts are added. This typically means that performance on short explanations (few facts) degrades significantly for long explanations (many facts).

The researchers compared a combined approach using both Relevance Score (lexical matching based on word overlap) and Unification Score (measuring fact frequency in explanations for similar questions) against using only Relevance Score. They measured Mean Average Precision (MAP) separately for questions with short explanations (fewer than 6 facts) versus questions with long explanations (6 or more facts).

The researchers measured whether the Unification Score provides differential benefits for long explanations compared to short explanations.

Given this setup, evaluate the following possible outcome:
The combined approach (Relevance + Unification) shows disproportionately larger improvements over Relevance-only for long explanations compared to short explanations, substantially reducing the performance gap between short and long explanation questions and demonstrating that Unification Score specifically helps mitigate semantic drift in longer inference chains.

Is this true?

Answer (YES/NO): YES